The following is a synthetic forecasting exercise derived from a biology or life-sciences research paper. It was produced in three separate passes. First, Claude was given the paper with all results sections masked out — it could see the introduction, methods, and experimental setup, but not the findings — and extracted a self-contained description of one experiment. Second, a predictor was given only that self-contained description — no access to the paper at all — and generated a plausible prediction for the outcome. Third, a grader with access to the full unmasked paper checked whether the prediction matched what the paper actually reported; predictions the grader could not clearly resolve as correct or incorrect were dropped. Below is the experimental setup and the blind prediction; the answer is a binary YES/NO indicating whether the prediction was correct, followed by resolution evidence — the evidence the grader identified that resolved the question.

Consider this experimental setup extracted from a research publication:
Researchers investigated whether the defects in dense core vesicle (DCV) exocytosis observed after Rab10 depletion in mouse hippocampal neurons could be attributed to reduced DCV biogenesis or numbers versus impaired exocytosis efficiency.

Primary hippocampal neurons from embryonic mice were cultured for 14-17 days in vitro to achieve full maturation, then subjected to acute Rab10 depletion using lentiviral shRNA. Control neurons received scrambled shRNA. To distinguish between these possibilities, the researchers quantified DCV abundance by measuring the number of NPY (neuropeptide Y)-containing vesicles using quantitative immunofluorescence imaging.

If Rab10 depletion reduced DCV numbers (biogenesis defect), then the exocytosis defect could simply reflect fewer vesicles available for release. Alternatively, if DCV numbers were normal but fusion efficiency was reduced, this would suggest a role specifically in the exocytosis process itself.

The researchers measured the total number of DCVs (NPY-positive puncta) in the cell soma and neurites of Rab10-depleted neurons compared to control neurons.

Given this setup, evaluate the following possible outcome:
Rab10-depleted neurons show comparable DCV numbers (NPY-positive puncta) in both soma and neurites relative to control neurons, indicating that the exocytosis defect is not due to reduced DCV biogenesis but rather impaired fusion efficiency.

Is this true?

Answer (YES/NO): YES